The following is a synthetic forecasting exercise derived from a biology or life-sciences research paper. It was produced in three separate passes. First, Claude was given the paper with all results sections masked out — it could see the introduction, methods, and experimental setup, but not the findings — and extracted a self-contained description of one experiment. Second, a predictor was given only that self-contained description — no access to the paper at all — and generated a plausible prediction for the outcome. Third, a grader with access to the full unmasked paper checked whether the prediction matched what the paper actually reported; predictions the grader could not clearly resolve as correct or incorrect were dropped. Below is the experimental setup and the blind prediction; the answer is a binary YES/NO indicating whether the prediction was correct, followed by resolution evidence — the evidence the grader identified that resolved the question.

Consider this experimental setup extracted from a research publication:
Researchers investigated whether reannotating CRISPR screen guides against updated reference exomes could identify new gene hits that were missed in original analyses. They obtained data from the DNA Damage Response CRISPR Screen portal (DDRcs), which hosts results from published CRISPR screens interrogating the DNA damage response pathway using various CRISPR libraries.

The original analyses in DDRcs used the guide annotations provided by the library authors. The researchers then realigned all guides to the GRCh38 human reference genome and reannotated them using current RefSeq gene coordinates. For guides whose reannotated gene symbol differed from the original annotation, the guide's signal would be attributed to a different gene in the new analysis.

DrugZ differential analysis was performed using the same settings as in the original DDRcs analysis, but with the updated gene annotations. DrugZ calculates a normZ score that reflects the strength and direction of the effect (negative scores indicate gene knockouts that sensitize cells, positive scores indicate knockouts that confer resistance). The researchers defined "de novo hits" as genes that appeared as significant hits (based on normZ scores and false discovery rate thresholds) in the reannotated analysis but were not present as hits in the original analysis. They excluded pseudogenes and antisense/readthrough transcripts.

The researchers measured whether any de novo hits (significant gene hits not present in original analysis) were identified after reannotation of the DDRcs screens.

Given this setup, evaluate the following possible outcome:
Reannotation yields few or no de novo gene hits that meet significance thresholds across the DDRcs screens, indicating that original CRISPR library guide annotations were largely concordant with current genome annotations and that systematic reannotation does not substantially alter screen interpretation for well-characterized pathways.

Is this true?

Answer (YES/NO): NO